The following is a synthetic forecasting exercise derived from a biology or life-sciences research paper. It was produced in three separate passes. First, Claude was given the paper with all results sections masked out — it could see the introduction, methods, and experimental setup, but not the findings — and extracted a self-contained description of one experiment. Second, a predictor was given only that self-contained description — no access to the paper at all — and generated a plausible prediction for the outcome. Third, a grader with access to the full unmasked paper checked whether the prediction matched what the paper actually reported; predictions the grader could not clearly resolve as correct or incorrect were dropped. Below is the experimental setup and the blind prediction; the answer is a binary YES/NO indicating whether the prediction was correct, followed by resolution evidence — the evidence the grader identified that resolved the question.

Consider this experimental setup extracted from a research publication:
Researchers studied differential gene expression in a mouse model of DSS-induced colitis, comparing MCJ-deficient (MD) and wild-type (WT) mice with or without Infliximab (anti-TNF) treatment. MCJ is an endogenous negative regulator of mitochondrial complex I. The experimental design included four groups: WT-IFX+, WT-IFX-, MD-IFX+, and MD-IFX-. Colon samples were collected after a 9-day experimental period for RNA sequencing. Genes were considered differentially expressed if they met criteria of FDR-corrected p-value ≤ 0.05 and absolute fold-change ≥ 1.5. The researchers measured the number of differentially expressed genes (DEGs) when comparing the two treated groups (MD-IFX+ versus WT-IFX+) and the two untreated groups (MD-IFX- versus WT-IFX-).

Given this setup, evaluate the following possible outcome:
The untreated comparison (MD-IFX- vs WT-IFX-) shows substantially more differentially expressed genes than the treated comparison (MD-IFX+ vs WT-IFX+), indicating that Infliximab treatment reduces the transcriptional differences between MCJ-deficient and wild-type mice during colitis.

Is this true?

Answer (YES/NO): NO